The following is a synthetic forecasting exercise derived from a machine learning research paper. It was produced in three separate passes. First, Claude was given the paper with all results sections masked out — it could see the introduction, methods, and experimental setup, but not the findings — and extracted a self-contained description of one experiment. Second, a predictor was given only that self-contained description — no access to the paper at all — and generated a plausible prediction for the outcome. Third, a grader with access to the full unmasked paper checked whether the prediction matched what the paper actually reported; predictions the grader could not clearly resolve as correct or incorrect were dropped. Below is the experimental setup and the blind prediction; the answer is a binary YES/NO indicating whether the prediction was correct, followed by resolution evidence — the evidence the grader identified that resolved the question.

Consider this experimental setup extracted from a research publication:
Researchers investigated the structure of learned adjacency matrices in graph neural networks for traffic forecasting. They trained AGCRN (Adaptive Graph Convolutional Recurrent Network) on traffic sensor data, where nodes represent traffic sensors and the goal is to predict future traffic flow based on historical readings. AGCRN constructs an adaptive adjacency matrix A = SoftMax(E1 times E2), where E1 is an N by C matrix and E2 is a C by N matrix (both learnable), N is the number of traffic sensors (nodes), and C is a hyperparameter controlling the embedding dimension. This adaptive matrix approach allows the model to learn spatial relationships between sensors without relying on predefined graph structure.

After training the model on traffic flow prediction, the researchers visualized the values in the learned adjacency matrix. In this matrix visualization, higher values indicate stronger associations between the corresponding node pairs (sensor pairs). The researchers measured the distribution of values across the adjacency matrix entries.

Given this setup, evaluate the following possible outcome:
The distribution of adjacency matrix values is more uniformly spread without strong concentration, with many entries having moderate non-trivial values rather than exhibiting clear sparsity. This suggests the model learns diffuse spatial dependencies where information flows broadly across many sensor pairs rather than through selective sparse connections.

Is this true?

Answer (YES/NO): NO